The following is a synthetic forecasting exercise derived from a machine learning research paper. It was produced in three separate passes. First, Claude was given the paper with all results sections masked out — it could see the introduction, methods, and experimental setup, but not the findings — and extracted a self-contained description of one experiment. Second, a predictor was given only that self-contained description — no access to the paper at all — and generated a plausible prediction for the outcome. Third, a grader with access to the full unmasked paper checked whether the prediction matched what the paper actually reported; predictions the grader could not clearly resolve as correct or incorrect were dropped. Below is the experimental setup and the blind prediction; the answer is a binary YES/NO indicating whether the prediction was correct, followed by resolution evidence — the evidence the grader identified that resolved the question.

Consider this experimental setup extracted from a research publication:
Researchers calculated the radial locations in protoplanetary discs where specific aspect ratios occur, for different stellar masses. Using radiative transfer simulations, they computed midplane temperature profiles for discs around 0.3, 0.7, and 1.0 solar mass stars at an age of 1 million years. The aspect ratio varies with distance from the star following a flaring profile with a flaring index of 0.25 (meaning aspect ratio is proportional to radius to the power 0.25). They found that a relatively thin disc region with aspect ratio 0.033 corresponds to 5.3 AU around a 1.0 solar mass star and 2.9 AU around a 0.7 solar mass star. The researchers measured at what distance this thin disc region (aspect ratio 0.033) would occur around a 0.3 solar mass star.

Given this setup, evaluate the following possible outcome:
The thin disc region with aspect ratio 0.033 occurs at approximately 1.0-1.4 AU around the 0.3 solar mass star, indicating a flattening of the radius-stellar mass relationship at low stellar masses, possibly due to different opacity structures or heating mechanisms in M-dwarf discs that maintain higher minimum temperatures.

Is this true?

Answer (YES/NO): YES